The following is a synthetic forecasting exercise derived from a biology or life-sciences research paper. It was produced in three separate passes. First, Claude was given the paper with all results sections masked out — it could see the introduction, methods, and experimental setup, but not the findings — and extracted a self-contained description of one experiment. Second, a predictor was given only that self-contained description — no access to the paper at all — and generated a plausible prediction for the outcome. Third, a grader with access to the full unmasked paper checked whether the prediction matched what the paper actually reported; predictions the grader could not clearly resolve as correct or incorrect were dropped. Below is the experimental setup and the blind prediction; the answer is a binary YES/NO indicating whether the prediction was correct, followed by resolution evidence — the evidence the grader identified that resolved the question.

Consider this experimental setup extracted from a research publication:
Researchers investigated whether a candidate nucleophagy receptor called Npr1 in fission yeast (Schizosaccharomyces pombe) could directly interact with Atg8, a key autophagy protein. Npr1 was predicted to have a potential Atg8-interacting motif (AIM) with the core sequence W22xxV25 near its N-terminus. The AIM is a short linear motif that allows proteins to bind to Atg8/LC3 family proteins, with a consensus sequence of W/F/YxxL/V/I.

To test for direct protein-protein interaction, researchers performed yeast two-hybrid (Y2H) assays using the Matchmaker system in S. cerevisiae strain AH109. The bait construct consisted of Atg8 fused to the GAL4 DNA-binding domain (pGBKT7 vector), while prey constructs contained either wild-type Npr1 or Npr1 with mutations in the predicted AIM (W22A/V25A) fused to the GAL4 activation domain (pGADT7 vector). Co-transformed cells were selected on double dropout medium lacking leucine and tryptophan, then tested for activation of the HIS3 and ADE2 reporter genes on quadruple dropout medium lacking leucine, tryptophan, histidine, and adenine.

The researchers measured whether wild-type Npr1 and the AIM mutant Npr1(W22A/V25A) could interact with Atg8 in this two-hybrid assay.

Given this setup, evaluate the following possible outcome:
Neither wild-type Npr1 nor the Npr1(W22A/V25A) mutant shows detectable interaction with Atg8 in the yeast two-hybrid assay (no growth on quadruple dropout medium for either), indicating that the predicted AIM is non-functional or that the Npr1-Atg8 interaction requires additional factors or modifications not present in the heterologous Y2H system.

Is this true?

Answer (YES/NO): NO